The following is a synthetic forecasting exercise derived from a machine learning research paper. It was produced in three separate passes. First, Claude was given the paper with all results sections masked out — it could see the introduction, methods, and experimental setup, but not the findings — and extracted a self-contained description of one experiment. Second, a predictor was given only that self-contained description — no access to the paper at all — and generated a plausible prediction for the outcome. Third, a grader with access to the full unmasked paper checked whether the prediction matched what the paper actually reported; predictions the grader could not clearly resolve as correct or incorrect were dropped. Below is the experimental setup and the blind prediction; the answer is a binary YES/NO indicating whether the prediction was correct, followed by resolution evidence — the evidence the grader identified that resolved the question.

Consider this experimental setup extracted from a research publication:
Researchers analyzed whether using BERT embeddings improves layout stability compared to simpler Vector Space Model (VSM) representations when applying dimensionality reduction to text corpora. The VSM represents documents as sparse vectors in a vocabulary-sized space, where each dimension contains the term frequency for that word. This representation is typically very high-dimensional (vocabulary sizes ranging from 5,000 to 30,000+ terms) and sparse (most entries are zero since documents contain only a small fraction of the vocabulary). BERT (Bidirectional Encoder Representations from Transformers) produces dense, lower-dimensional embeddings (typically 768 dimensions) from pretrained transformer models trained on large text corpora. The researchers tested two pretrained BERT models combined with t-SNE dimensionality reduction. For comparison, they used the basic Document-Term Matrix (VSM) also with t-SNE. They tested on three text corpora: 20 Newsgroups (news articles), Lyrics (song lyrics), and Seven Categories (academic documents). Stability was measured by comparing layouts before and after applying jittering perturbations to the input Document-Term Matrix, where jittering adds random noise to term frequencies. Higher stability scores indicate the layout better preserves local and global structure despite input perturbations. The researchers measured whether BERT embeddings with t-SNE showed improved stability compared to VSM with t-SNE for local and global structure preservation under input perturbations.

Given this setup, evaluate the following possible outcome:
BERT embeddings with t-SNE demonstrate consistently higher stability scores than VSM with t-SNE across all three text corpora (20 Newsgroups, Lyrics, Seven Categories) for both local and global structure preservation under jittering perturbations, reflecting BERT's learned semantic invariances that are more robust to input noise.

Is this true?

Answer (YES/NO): YES